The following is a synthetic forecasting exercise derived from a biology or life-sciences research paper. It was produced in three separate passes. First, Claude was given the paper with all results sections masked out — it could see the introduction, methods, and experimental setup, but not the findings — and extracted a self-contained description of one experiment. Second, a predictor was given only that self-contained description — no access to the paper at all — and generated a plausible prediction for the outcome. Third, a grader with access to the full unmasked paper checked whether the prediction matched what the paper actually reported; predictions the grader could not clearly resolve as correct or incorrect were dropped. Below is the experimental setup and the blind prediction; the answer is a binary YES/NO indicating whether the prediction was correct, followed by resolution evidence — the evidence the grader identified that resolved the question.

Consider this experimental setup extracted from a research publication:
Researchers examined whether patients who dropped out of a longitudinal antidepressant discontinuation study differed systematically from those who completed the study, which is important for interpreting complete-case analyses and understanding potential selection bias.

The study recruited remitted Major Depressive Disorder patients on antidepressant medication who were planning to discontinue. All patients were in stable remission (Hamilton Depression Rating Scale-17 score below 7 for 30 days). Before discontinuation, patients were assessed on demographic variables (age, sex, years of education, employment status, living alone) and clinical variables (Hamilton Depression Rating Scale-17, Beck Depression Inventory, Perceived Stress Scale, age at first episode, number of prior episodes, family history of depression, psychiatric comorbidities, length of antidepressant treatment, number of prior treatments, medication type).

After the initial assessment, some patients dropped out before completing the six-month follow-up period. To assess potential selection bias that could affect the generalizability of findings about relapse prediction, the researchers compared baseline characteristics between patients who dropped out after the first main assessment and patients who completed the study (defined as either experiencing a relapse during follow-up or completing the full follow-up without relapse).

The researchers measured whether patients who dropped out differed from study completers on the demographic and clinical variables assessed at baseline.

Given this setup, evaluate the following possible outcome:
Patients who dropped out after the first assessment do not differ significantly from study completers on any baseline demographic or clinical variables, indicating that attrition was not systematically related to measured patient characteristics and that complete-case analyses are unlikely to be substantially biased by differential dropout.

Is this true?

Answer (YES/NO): NO